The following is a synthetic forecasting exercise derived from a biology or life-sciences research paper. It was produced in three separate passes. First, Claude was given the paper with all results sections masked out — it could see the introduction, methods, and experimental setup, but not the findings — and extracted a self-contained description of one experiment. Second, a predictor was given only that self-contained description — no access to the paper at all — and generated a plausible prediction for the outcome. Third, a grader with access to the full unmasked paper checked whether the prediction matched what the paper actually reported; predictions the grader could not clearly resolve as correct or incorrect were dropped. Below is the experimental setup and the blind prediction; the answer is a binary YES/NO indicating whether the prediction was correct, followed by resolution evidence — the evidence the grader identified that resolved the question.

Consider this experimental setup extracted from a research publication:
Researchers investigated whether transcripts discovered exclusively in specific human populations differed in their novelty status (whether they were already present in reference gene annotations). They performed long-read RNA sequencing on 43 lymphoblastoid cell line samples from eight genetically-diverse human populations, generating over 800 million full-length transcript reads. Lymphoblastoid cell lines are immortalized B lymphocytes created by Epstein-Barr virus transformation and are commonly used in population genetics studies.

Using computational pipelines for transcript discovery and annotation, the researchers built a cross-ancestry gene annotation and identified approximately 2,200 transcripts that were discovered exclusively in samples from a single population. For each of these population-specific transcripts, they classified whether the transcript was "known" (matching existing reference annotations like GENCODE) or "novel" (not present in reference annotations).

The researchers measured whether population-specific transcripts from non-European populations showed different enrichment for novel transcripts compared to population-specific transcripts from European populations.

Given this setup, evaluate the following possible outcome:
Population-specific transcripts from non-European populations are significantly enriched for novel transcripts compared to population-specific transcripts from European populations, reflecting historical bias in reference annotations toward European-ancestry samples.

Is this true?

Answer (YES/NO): YES